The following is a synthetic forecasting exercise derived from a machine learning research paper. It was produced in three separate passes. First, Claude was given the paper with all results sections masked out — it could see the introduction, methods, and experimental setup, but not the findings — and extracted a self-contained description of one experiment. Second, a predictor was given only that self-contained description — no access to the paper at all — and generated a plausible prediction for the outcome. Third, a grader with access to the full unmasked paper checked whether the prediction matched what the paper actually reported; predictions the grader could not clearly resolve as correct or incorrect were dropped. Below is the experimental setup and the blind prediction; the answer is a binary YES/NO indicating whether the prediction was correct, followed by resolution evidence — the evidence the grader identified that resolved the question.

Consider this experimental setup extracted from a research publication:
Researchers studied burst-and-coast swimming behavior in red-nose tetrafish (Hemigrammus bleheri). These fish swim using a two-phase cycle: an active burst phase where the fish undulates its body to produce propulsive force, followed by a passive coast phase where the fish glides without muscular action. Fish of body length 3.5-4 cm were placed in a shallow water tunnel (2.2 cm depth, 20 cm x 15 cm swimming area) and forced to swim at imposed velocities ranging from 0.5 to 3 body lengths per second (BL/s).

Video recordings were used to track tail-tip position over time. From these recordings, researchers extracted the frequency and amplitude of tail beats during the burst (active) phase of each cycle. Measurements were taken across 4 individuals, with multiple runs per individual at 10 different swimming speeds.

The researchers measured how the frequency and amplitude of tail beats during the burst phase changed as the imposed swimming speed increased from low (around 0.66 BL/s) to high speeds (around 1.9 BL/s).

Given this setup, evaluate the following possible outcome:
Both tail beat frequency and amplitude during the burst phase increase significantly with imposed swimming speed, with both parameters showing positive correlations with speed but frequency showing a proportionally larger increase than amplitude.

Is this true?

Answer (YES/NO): NO